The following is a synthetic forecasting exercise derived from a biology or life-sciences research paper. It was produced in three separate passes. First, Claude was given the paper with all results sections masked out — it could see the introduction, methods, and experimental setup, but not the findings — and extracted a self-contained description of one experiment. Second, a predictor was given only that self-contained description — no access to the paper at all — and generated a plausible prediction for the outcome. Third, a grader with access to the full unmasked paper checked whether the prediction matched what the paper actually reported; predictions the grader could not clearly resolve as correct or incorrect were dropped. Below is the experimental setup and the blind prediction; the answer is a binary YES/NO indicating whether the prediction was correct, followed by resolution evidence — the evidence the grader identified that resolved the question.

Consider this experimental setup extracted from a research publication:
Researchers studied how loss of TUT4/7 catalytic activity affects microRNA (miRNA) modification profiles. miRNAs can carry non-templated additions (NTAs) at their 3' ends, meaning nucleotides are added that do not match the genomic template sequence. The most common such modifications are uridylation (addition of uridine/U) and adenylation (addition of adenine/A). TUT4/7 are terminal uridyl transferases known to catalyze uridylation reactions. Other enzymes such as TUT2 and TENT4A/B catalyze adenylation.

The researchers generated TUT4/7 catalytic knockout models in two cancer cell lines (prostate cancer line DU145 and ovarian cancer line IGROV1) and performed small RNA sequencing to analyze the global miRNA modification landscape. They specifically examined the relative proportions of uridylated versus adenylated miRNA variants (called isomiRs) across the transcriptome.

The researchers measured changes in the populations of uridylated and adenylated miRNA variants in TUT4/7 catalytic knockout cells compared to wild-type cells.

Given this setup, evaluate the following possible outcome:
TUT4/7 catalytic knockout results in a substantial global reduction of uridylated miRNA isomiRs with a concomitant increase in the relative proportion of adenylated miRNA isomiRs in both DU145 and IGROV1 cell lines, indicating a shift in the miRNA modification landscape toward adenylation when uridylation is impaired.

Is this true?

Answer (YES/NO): YES